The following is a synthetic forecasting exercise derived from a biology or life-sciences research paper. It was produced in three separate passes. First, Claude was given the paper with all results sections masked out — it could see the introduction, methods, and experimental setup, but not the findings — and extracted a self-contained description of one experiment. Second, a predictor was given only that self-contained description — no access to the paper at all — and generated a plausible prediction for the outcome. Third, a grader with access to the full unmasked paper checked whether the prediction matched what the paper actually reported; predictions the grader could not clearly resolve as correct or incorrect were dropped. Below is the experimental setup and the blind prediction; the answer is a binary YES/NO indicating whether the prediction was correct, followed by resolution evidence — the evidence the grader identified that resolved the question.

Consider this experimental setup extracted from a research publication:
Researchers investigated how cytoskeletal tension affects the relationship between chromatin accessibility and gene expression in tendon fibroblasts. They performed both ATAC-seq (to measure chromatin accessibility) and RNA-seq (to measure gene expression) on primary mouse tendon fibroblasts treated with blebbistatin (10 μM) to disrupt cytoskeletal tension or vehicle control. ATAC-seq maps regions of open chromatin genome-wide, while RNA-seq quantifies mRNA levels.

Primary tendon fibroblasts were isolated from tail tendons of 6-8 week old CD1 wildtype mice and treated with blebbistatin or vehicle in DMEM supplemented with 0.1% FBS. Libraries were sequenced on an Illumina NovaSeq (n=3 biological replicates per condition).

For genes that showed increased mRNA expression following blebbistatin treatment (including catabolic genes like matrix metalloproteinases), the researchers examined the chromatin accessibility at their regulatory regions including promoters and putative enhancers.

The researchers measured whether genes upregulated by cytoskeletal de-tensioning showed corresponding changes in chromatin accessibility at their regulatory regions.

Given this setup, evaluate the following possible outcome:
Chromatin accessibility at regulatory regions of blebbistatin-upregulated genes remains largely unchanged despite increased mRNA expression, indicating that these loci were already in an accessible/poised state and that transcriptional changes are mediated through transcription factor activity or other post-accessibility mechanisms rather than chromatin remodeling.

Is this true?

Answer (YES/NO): YES